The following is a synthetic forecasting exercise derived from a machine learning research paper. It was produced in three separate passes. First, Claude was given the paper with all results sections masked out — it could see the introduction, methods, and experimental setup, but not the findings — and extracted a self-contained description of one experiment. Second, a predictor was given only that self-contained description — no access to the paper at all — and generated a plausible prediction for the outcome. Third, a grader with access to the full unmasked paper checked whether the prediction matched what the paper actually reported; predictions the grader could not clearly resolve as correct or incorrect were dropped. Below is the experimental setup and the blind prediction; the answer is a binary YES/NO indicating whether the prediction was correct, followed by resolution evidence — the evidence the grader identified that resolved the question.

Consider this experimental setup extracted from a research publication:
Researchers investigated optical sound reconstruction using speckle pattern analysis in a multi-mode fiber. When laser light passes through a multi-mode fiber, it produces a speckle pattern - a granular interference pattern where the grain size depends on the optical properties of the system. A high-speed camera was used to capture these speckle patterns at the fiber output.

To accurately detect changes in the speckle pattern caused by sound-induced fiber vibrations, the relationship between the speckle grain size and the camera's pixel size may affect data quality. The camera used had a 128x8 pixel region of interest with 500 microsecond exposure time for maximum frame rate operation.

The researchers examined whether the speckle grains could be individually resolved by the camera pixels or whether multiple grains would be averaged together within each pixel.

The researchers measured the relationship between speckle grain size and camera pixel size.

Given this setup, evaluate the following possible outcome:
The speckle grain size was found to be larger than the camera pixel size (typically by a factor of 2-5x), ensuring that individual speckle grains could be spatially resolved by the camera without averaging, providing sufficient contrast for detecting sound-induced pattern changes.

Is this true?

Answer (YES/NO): NO